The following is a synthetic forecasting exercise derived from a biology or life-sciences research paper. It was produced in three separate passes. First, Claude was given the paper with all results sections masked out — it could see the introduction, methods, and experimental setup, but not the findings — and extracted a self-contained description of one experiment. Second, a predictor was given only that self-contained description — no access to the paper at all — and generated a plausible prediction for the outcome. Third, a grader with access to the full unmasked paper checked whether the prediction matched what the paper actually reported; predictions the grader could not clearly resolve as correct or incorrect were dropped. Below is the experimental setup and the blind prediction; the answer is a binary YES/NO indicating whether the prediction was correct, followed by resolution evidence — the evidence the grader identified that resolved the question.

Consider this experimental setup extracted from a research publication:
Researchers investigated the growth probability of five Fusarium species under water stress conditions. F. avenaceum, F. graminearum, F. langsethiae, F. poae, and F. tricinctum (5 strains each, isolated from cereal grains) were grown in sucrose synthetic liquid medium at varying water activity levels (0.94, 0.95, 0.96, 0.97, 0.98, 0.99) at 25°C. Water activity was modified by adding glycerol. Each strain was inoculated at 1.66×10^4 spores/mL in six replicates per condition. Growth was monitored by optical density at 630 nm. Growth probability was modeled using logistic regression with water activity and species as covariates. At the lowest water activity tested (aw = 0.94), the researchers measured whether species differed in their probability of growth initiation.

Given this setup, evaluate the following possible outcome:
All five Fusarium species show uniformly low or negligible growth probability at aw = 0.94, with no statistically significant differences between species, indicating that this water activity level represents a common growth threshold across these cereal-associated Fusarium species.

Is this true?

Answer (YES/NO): NO